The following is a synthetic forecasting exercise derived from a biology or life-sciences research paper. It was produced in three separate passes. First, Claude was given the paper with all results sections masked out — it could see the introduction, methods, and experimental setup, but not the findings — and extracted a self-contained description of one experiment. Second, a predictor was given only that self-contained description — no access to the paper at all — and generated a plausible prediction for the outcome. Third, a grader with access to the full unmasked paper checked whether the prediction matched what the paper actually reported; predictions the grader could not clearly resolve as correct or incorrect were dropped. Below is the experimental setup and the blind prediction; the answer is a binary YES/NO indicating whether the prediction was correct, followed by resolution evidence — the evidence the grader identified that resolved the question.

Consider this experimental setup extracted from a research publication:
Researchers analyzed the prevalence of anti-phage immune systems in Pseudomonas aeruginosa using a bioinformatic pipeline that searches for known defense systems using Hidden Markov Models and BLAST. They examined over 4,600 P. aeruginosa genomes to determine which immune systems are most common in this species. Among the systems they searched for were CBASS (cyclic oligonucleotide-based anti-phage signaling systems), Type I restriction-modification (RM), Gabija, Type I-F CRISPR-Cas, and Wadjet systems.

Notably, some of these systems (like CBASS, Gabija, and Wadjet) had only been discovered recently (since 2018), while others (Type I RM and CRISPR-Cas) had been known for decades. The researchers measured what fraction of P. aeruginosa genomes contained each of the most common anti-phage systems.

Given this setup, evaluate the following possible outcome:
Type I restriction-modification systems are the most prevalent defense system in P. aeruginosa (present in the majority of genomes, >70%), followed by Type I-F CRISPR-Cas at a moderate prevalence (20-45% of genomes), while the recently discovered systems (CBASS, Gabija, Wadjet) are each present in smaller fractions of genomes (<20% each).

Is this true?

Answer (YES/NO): NO